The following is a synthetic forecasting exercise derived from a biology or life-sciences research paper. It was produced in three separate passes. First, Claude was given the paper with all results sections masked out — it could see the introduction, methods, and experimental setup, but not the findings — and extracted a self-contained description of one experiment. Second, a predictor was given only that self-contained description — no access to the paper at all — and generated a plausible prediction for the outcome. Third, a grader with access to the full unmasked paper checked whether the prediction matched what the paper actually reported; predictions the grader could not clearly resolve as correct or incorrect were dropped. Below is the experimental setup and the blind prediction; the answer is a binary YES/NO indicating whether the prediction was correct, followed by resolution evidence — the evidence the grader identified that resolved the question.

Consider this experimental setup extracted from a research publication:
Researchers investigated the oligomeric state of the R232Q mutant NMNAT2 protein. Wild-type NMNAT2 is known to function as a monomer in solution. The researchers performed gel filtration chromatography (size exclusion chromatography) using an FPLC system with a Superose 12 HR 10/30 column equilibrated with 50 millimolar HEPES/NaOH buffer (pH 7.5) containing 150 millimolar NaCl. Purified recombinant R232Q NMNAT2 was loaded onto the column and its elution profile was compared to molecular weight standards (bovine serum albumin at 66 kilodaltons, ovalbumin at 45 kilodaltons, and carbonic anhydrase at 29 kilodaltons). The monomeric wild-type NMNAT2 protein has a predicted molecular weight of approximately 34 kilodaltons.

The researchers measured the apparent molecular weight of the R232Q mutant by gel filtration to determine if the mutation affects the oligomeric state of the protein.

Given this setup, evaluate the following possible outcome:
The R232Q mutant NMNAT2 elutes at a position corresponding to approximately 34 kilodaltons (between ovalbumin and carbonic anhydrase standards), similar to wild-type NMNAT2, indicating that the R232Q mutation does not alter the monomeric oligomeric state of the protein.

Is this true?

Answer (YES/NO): YES